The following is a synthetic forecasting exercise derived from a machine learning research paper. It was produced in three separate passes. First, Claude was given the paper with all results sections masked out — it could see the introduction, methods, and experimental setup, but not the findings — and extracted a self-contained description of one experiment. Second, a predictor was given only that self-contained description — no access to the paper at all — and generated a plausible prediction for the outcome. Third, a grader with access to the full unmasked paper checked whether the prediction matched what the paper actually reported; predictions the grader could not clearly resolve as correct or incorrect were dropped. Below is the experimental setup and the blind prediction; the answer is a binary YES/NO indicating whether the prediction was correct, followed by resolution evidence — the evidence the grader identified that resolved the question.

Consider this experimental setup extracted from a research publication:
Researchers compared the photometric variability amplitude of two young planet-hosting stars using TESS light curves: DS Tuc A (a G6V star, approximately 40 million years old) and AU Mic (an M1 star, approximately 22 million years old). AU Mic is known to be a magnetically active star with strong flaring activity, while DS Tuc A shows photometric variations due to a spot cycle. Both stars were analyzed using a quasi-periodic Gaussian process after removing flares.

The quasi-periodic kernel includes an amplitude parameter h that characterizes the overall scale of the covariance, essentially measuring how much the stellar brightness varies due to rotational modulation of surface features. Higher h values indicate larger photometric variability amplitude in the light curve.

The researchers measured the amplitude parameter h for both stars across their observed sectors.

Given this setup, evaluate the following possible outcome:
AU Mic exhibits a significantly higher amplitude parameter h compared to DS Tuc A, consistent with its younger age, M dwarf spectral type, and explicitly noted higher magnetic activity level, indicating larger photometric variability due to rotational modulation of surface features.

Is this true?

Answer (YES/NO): NO